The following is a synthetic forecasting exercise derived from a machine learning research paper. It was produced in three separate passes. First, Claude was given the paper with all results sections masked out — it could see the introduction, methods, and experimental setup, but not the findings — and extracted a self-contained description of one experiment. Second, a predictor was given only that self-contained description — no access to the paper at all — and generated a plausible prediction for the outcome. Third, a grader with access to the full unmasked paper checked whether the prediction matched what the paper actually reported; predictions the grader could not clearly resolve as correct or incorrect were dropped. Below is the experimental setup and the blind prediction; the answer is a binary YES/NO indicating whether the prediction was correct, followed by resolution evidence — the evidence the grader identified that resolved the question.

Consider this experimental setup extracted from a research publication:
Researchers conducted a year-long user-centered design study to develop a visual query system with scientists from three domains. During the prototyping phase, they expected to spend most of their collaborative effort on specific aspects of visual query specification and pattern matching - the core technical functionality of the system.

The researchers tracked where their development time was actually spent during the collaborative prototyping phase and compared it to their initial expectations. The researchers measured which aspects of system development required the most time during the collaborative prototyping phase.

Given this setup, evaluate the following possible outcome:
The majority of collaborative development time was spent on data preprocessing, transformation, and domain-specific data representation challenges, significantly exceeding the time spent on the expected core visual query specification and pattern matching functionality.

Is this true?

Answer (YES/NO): YES